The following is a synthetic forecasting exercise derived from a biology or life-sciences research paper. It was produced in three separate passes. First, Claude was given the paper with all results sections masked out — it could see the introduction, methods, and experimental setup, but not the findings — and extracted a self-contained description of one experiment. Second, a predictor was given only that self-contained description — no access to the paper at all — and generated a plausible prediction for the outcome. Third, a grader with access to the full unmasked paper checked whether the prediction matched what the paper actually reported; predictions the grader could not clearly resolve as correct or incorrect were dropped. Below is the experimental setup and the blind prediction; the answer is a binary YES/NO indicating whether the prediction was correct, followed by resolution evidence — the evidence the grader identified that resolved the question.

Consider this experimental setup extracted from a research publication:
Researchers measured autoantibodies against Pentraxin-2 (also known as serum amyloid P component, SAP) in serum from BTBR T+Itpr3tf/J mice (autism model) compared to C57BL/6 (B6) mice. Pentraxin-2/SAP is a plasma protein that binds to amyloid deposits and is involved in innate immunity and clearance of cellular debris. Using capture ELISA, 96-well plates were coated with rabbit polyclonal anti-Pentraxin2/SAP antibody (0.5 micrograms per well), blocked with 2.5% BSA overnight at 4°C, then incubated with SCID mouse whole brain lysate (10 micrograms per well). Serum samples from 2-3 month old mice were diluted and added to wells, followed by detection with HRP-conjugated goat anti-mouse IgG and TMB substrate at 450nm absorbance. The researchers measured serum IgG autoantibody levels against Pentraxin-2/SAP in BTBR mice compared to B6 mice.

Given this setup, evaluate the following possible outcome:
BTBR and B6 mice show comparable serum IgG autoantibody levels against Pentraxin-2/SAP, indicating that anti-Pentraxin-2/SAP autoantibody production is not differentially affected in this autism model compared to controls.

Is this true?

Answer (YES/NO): NO